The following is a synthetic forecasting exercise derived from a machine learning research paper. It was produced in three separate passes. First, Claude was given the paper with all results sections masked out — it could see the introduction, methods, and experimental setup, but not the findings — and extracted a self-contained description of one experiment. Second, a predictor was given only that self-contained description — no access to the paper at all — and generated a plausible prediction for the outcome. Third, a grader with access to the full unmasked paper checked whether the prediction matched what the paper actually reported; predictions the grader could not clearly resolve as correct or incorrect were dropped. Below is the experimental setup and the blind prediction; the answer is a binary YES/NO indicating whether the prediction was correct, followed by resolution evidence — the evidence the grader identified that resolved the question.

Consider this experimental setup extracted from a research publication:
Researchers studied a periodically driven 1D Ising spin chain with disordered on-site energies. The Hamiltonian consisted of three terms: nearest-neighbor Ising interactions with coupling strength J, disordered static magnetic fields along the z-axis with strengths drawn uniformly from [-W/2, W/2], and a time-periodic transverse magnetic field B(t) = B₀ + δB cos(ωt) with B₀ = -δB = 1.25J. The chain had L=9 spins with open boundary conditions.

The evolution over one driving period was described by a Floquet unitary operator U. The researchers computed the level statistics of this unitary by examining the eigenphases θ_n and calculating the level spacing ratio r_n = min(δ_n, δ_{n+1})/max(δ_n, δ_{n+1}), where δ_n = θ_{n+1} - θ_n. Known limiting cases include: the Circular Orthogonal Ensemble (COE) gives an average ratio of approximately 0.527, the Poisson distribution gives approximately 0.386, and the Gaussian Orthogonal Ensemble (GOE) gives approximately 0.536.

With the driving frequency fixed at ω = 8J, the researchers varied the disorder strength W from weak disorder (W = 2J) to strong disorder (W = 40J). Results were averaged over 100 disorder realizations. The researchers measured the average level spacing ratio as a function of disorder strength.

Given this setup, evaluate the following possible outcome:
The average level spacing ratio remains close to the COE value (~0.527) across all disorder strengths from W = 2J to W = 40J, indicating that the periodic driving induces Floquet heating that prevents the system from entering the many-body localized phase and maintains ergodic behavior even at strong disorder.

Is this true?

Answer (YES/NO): NO